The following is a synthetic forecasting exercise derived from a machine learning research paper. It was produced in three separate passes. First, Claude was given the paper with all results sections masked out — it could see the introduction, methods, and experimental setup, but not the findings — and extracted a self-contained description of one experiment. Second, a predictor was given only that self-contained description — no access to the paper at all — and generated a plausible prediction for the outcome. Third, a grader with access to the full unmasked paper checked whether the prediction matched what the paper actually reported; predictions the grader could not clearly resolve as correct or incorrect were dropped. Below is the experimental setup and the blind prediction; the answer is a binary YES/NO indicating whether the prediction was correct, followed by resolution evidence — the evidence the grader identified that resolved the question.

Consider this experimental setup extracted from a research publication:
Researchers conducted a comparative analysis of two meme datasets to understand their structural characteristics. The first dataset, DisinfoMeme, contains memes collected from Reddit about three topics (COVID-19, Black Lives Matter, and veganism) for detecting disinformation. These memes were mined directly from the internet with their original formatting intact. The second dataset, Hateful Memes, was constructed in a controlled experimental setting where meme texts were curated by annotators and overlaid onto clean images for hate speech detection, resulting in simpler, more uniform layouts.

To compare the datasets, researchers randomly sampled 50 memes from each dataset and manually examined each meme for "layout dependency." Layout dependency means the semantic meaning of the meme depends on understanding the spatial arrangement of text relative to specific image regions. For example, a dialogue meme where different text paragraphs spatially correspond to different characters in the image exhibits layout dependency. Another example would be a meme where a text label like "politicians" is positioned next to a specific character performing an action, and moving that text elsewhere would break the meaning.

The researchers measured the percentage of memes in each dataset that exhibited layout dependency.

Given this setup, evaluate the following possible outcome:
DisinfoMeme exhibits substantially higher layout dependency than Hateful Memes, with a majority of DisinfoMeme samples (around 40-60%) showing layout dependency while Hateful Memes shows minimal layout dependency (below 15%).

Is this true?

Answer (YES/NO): NO